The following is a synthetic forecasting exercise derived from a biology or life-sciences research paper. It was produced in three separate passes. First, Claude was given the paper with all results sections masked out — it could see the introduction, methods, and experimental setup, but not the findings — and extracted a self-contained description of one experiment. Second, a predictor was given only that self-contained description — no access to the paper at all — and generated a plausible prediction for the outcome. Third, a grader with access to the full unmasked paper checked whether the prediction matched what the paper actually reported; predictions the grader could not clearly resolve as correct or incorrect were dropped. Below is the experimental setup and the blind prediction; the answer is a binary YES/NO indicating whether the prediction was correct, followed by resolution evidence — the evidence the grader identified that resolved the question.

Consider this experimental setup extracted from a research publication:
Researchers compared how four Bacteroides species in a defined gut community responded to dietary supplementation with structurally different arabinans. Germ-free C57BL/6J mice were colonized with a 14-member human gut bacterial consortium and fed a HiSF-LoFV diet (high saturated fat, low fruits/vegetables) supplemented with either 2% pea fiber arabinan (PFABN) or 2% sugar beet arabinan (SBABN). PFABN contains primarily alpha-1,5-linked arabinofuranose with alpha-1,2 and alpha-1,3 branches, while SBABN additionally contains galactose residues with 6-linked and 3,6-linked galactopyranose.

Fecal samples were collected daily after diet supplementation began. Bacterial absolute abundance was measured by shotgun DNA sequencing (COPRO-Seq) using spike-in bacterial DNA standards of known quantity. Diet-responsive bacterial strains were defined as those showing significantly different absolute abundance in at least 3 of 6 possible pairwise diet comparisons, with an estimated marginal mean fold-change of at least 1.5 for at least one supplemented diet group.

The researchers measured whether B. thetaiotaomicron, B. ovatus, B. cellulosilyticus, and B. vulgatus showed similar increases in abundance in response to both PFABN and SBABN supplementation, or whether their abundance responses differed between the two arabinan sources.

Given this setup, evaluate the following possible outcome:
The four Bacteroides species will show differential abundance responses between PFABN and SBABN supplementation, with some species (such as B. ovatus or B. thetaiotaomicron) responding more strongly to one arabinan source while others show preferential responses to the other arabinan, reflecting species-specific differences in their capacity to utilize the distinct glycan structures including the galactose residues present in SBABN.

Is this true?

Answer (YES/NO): YES